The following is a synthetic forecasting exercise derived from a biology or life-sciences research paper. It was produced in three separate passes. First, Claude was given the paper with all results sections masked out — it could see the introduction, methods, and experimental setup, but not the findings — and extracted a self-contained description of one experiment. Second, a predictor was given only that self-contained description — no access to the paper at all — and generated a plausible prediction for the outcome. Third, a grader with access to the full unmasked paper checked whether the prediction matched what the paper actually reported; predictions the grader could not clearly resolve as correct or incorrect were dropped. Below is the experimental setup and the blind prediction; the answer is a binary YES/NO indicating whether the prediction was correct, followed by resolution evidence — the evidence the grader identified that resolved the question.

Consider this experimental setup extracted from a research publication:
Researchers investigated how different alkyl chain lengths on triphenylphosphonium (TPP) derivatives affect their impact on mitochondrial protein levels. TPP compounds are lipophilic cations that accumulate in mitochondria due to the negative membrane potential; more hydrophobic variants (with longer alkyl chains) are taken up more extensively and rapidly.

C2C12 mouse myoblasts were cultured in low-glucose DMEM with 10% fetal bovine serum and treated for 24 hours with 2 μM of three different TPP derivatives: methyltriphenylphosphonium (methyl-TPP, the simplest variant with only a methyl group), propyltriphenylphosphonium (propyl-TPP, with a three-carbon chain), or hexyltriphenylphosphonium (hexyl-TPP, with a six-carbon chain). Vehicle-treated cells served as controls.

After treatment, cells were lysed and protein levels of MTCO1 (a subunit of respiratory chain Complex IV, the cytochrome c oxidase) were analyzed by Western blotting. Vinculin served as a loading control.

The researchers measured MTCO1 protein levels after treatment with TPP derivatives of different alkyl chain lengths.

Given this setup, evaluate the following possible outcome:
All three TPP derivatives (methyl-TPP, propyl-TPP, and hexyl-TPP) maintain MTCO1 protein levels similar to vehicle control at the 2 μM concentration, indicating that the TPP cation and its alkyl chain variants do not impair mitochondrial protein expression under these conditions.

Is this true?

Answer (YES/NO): NO